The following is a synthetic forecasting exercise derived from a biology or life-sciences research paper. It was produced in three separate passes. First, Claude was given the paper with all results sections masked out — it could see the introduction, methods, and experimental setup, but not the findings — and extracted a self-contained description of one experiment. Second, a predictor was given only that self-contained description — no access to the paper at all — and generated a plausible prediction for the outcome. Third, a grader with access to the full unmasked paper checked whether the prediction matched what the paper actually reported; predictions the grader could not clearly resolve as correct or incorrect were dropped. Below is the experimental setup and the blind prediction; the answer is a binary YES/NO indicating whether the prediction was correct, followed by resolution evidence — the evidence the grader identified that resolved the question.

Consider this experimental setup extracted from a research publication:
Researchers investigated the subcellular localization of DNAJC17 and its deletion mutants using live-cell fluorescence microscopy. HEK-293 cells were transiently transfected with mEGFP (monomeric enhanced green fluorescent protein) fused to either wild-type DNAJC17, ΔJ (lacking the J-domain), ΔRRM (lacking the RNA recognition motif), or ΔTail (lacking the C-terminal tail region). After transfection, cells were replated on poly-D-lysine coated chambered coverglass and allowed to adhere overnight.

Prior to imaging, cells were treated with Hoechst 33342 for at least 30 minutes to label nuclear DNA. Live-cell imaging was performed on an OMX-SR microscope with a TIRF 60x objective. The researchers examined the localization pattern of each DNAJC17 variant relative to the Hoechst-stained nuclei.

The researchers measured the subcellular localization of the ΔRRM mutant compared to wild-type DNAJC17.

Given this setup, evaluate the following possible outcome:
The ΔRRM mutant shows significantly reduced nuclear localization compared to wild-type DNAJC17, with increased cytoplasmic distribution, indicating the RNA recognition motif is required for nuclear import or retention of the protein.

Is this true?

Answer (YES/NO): NO